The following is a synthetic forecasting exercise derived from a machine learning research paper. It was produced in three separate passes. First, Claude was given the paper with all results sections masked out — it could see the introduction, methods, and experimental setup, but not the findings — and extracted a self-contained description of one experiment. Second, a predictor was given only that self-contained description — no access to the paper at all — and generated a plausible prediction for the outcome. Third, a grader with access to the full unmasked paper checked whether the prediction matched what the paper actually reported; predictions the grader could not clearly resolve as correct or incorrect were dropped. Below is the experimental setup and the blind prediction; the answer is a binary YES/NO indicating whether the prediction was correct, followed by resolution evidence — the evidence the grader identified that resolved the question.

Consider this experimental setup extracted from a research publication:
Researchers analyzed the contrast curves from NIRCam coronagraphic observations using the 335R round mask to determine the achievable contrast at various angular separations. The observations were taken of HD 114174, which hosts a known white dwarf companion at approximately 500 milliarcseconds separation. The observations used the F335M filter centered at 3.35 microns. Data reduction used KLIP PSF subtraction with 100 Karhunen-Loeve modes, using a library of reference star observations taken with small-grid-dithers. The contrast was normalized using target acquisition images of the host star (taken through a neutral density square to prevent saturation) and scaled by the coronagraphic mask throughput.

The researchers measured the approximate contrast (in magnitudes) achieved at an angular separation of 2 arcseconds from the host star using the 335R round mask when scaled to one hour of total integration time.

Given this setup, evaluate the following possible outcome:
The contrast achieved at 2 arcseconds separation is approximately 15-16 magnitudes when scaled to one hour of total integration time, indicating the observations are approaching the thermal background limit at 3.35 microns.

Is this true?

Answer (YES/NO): YES